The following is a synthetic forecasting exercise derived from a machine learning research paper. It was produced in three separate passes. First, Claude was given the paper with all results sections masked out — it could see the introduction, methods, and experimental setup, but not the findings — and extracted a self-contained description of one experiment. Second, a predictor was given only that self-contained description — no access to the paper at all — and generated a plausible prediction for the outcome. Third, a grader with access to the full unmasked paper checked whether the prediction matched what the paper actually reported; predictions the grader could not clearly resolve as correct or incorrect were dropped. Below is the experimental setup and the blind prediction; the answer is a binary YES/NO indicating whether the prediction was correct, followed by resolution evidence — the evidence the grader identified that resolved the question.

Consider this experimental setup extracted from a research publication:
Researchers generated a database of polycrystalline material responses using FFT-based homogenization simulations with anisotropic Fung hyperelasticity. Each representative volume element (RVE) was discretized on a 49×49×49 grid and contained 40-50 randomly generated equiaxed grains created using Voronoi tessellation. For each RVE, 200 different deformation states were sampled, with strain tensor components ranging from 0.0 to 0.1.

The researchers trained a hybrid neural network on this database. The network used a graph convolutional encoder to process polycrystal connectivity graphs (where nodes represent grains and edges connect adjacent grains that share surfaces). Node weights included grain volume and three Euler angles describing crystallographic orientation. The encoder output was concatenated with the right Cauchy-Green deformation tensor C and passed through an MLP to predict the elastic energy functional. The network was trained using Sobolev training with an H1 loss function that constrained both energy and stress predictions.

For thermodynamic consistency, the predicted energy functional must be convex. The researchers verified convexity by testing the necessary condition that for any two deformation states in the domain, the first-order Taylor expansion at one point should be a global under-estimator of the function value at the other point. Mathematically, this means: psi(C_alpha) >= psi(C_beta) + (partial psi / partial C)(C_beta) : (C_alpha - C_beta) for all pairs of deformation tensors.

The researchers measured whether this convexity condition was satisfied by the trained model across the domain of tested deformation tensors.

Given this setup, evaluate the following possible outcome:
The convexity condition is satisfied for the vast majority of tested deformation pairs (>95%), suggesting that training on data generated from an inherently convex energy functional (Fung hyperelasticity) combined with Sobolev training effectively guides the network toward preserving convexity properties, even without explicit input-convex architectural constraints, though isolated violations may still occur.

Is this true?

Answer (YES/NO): YES